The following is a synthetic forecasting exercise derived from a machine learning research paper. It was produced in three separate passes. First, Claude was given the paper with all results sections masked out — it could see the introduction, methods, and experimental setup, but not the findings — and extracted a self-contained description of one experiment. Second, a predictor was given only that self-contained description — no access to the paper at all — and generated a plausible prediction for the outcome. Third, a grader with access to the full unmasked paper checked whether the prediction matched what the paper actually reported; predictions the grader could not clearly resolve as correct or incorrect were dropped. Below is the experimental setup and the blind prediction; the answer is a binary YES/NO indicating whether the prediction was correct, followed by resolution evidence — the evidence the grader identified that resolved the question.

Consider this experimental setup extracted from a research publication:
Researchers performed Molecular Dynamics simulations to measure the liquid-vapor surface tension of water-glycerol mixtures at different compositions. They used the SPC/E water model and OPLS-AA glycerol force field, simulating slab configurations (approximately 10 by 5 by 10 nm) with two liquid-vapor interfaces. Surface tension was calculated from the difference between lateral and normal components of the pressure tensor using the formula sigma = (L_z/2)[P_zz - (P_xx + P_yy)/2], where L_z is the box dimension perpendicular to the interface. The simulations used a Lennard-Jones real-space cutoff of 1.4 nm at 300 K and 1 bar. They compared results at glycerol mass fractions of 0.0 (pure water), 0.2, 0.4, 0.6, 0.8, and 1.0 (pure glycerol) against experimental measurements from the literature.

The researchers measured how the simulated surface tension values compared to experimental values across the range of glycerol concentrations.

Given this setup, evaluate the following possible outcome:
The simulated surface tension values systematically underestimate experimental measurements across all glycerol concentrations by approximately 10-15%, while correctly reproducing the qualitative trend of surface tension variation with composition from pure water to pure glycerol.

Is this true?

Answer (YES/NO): NO